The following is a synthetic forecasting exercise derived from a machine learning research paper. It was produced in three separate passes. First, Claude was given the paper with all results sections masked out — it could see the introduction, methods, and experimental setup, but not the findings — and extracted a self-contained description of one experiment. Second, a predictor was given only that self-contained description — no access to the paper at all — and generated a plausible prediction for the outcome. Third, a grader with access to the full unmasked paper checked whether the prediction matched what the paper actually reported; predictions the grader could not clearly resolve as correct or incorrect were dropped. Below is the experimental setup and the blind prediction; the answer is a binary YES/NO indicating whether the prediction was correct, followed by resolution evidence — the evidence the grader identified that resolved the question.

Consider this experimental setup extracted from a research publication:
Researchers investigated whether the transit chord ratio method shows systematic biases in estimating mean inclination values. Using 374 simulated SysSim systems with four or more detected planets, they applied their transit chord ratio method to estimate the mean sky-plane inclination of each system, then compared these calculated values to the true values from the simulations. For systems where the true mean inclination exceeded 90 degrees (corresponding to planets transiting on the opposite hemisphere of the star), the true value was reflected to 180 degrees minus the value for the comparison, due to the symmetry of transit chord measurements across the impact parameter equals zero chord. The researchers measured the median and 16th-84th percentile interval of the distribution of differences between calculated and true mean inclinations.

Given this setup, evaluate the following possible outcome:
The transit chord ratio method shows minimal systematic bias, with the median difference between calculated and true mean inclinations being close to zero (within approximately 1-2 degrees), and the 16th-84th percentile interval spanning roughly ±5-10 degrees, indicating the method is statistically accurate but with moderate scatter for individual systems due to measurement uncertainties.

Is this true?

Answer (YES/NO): NO